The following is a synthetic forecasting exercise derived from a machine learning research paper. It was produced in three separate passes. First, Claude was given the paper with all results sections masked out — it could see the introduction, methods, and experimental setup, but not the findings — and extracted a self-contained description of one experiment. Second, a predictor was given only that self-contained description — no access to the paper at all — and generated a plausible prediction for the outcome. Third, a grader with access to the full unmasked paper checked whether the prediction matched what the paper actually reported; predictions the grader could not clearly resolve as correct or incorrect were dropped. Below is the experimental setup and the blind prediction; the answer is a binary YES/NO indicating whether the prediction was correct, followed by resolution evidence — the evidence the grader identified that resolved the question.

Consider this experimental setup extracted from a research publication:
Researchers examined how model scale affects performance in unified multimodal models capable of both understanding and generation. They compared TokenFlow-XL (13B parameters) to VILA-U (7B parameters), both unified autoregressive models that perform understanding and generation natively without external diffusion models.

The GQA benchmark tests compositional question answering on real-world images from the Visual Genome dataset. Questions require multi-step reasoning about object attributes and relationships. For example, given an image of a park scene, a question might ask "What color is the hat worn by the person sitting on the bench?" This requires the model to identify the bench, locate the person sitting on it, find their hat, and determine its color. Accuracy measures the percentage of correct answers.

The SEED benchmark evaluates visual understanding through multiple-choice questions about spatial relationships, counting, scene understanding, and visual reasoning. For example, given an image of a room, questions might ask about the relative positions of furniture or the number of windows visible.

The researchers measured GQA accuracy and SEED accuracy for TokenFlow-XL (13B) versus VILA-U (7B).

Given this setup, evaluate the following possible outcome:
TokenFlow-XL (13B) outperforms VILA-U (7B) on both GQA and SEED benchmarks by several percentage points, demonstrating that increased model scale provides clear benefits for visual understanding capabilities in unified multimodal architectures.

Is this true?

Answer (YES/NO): NO